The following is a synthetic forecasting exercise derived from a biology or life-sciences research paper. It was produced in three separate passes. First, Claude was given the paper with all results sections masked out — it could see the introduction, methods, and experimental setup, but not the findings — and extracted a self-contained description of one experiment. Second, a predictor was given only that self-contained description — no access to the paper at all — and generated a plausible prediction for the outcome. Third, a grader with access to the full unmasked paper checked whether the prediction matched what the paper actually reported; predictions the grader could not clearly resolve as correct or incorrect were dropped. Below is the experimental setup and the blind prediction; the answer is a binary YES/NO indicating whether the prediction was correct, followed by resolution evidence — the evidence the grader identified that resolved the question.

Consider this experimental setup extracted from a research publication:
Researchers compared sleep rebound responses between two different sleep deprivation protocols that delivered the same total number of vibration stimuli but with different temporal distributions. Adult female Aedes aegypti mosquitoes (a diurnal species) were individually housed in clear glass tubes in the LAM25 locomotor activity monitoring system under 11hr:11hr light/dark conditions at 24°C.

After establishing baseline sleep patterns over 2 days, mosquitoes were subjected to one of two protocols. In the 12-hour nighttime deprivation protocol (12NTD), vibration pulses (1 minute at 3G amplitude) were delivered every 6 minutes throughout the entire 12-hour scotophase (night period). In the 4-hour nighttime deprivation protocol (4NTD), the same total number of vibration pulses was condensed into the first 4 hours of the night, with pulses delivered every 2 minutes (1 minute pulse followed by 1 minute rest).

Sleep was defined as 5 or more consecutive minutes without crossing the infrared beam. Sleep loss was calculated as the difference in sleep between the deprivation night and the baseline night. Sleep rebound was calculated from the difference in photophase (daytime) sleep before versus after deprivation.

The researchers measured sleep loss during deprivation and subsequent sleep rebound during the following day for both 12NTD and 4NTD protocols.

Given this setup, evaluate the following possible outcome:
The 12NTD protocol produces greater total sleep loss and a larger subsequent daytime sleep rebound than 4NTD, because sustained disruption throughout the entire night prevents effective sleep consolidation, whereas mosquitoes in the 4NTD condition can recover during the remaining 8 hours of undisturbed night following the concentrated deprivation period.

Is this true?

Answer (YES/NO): YES